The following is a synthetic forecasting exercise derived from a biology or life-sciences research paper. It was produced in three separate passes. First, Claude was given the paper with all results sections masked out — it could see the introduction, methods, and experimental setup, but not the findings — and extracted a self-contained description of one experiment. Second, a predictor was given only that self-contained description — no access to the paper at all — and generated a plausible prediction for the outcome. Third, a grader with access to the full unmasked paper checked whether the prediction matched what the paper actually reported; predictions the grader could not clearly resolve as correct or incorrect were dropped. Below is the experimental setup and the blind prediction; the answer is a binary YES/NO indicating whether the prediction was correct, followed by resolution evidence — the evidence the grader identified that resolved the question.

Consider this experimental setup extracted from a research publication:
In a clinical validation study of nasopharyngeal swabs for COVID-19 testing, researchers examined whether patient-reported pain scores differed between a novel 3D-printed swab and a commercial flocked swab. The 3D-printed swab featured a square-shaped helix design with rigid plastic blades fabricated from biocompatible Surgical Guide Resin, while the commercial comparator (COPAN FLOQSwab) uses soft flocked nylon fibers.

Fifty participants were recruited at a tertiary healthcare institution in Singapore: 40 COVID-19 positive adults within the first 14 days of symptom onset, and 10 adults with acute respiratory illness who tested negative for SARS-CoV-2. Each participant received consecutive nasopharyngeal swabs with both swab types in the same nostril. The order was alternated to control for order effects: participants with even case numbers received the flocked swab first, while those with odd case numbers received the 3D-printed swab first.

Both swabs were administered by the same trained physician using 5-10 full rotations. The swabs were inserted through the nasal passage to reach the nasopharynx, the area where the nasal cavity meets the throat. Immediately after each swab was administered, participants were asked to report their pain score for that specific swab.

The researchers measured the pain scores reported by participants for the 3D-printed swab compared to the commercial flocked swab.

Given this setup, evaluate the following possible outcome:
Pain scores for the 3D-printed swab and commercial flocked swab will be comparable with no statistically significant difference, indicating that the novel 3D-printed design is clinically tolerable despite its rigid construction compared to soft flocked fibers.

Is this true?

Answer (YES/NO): YES